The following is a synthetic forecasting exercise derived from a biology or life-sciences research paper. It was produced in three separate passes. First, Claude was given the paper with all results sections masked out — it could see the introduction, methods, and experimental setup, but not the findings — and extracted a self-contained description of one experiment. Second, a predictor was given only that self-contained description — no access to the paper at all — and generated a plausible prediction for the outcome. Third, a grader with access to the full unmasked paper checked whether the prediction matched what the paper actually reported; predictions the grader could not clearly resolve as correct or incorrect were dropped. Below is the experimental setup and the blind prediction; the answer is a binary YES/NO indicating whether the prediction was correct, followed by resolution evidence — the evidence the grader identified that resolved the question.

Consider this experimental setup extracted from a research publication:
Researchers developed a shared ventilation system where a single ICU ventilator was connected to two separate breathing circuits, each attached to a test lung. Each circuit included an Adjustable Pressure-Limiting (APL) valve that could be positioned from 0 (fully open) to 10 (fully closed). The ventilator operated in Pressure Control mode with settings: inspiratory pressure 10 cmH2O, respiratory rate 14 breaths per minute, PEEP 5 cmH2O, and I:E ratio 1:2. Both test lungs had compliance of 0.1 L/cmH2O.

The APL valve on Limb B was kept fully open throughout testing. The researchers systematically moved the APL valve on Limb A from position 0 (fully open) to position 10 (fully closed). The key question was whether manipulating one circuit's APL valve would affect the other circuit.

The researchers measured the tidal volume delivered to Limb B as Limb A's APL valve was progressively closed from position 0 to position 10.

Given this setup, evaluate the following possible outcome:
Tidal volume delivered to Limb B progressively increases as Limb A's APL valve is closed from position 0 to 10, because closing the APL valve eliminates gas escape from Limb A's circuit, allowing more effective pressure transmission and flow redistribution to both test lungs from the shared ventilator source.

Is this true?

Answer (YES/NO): NO